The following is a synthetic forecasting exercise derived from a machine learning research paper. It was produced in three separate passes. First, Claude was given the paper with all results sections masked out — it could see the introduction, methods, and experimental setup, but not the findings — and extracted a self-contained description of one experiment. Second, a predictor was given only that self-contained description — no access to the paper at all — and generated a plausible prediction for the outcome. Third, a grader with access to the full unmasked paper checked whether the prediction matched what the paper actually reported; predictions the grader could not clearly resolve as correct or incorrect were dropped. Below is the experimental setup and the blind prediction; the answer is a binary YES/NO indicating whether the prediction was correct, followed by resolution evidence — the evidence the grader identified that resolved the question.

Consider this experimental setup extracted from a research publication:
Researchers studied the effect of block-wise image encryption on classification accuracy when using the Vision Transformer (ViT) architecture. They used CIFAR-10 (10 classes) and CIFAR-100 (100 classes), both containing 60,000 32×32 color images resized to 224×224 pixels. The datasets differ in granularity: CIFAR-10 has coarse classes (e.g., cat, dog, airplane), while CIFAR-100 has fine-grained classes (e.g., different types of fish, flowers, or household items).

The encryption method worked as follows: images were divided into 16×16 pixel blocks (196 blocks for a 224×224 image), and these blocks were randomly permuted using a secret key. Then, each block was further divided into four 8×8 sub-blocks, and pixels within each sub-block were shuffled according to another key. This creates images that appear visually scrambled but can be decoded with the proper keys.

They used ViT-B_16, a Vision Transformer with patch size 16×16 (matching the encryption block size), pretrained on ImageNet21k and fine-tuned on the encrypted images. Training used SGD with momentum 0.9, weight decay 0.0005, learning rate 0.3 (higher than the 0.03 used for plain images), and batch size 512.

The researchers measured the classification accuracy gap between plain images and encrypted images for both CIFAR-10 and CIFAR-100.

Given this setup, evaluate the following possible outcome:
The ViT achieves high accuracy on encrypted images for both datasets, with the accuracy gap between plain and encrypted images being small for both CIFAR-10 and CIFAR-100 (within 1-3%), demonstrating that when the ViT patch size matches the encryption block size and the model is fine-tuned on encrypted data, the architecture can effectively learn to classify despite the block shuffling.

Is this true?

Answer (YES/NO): NO